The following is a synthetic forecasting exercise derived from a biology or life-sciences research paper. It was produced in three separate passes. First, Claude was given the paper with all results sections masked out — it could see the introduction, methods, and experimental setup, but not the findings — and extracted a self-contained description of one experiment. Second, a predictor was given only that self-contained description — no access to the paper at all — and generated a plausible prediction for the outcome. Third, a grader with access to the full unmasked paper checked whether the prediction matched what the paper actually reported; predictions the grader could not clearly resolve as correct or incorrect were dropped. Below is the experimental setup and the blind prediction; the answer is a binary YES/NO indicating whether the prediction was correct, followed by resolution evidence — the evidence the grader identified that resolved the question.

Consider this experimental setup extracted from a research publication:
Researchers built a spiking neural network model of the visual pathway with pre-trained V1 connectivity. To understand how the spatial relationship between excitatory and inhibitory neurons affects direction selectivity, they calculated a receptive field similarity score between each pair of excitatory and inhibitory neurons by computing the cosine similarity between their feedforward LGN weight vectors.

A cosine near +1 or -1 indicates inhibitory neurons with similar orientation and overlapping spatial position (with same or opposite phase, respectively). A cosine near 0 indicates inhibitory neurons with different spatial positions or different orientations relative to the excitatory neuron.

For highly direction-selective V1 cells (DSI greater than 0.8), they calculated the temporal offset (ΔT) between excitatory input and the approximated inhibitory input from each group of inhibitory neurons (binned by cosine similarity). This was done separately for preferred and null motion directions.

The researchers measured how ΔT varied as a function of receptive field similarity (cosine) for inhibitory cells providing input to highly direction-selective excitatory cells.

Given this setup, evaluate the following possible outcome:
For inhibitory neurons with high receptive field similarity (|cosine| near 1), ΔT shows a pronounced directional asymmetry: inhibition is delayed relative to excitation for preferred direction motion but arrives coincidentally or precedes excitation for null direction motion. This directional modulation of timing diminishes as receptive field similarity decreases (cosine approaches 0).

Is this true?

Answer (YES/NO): NO